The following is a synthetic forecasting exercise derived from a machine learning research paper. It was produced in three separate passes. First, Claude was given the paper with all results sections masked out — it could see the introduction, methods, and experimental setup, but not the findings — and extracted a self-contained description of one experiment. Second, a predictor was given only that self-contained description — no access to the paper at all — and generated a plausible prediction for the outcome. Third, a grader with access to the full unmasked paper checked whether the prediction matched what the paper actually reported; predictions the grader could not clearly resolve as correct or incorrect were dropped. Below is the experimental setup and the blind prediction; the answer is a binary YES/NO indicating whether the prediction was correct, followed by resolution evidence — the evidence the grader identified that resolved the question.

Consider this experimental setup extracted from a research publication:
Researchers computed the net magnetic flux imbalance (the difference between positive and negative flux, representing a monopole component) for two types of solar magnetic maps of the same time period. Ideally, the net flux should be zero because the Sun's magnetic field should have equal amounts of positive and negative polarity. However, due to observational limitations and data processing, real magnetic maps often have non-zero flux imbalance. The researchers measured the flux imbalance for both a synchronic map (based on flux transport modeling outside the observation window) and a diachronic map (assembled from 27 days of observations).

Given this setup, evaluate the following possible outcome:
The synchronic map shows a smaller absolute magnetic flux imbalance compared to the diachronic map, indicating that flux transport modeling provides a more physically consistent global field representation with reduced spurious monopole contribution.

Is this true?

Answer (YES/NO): NO